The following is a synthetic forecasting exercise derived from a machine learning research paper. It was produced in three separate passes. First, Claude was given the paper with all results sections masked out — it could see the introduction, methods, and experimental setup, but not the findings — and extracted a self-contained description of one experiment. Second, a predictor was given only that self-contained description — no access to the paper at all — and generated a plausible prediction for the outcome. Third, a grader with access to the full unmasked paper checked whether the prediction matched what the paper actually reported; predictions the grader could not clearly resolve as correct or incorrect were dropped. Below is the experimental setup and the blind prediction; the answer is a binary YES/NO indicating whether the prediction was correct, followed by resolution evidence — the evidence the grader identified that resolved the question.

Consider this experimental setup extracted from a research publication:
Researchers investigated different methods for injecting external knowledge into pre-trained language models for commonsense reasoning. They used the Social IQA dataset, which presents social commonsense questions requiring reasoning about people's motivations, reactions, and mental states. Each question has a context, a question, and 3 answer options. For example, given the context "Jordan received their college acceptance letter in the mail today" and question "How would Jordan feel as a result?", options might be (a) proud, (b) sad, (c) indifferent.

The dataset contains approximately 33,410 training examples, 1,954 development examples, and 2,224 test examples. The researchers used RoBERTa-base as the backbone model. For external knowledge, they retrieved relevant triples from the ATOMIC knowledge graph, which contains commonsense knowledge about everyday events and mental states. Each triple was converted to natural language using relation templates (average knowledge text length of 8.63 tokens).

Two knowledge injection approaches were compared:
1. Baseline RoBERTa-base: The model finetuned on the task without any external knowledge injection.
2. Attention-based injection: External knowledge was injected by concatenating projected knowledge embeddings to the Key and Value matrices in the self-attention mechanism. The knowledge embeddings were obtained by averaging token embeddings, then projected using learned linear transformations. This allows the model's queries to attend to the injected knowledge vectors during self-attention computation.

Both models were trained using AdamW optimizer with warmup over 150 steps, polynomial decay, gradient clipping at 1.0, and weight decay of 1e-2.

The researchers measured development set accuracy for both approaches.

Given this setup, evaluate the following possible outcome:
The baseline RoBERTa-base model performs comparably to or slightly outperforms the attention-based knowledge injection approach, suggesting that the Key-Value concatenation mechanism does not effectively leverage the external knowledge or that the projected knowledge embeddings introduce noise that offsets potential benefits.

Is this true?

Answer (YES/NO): YES